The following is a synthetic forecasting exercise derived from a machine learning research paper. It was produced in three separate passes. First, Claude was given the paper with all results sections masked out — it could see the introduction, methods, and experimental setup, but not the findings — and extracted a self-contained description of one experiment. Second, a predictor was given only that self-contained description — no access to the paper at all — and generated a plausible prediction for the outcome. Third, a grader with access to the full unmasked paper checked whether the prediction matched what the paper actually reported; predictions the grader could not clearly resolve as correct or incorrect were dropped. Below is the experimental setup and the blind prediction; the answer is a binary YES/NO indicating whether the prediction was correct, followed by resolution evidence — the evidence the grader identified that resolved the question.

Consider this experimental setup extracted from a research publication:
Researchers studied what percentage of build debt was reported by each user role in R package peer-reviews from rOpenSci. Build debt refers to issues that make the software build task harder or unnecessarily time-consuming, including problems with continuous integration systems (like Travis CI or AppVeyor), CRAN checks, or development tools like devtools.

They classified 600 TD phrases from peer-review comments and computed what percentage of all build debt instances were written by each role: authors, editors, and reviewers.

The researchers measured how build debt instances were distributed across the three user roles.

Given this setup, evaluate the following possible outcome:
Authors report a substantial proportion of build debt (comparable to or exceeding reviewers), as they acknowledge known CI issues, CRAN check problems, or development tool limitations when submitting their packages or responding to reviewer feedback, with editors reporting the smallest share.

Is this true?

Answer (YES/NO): NO